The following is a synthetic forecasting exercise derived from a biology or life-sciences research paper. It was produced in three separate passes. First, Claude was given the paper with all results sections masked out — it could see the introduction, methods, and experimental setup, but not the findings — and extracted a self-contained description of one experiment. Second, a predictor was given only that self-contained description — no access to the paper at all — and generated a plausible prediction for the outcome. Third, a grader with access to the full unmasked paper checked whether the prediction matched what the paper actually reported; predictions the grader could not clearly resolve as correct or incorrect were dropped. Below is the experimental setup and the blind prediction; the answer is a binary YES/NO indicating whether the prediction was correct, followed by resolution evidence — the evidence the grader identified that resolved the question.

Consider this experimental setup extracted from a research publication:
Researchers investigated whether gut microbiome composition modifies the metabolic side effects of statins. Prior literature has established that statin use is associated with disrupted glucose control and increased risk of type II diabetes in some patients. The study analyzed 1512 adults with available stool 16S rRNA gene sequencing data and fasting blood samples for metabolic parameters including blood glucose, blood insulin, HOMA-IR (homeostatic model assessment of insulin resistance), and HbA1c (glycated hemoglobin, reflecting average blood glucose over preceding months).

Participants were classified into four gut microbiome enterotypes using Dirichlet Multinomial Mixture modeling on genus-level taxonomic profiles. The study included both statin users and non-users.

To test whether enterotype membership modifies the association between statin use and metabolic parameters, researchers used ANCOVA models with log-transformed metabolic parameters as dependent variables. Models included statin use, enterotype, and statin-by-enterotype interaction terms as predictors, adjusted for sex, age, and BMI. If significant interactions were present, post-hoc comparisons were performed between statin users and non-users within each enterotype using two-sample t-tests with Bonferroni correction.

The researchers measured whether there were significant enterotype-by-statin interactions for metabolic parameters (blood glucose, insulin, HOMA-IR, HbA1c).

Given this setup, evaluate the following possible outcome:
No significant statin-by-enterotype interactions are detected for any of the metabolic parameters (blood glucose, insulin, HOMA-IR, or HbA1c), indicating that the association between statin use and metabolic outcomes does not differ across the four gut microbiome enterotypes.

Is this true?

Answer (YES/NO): NO